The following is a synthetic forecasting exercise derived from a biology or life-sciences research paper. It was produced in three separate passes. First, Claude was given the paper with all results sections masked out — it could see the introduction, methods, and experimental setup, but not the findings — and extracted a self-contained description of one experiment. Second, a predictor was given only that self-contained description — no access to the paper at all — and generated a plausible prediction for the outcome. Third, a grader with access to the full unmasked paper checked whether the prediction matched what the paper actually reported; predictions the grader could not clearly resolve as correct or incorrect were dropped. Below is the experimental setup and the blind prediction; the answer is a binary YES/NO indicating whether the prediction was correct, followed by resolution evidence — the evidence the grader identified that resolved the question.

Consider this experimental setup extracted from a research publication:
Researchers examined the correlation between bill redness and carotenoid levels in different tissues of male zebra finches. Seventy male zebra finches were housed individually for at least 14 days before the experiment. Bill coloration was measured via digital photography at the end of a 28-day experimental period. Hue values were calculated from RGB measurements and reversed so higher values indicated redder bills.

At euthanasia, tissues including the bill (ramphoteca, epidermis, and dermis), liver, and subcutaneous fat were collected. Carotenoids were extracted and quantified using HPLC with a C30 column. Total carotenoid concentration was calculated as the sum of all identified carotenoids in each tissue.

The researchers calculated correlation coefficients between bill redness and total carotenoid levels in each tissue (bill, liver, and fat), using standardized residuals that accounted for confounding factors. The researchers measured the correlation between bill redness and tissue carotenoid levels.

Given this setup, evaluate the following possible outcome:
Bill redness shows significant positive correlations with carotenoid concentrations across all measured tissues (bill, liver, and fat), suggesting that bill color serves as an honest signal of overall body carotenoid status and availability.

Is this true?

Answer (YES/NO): NO